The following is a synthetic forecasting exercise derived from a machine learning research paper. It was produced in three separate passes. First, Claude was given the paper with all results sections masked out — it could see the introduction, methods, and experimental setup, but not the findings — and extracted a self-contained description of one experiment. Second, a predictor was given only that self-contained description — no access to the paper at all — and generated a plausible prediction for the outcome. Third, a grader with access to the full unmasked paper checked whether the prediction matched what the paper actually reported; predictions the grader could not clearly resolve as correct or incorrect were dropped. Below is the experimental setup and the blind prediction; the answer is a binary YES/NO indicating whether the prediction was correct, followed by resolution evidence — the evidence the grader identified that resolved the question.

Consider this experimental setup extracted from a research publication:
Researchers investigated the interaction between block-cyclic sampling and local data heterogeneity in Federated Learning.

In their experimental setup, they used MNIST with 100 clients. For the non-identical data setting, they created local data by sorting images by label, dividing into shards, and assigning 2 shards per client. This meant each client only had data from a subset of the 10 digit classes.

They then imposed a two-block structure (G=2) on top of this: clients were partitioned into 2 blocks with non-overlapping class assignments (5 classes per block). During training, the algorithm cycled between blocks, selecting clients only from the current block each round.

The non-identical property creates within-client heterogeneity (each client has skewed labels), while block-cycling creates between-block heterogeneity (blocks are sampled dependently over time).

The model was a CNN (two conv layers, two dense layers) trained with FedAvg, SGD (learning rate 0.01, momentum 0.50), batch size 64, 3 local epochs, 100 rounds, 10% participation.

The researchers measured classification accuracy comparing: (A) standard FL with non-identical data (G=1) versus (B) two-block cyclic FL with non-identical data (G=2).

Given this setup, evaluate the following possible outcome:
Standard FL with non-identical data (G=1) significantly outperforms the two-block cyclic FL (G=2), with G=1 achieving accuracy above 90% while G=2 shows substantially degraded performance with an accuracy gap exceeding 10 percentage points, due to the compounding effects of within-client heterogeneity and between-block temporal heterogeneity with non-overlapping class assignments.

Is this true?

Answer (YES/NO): NO